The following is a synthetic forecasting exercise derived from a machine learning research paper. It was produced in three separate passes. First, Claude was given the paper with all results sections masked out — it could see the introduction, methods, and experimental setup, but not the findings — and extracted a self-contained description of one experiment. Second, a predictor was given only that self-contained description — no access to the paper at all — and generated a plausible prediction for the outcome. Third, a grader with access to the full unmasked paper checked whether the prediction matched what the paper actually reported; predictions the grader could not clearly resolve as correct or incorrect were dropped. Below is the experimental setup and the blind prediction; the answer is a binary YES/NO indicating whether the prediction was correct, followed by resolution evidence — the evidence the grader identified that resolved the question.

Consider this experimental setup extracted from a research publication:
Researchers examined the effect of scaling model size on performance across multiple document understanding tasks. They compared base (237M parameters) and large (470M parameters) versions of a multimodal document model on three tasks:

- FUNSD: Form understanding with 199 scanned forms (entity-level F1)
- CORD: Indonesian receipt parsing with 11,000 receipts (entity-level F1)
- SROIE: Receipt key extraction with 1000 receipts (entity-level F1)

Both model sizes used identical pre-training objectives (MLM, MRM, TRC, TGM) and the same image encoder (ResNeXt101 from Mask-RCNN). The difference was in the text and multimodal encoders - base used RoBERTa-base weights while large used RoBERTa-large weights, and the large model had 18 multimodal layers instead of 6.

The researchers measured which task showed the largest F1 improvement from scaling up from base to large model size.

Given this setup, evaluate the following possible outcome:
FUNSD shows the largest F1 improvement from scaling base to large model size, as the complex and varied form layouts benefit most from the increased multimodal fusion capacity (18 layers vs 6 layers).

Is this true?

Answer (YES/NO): YES